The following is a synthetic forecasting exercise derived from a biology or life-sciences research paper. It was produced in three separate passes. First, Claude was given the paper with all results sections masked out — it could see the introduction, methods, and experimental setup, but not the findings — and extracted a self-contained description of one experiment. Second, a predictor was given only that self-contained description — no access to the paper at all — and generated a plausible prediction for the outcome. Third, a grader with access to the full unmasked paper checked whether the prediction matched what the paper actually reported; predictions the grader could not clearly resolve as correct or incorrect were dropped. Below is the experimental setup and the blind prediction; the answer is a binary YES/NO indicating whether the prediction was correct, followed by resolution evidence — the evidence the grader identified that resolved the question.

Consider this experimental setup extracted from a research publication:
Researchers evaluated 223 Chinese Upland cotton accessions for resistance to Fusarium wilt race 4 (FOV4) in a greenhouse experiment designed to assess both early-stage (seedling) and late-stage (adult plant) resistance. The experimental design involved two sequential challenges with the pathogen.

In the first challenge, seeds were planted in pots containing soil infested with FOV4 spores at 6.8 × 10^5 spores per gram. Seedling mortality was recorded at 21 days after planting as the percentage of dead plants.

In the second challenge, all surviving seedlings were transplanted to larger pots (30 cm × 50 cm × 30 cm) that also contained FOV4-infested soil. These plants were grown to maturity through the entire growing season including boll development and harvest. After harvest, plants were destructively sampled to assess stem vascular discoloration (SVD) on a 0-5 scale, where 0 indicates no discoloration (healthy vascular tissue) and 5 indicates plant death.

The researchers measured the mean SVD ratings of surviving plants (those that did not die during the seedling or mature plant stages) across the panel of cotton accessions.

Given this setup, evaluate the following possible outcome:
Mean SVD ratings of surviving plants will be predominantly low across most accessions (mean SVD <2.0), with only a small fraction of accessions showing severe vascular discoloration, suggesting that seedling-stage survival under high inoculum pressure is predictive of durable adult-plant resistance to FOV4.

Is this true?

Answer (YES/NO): NO